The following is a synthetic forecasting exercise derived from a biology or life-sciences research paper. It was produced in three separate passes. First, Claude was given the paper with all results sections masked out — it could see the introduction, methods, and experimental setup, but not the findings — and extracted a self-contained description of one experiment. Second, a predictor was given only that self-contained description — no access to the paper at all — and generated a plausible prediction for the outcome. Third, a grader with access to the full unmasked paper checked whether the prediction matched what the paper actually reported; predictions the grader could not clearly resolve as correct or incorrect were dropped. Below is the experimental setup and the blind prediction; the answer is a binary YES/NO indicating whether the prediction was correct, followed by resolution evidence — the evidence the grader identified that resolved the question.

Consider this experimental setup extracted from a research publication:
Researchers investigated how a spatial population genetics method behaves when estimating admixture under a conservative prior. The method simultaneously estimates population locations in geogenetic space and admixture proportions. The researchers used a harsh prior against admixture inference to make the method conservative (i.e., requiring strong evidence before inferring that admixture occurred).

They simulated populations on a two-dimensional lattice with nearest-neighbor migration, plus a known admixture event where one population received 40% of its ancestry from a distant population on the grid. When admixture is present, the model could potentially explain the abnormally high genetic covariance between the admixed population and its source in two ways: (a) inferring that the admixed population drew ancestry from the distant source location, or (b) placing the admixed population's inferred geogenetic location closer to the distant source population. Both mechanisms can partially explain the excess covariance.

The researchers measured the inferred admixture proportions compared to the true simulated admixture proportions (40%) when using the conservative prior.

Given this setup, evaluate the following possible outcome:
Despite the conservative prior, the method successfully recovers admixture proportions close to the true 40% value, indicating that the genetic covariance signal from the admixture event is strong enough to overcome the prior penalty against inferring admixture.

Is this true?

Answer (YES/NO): NO